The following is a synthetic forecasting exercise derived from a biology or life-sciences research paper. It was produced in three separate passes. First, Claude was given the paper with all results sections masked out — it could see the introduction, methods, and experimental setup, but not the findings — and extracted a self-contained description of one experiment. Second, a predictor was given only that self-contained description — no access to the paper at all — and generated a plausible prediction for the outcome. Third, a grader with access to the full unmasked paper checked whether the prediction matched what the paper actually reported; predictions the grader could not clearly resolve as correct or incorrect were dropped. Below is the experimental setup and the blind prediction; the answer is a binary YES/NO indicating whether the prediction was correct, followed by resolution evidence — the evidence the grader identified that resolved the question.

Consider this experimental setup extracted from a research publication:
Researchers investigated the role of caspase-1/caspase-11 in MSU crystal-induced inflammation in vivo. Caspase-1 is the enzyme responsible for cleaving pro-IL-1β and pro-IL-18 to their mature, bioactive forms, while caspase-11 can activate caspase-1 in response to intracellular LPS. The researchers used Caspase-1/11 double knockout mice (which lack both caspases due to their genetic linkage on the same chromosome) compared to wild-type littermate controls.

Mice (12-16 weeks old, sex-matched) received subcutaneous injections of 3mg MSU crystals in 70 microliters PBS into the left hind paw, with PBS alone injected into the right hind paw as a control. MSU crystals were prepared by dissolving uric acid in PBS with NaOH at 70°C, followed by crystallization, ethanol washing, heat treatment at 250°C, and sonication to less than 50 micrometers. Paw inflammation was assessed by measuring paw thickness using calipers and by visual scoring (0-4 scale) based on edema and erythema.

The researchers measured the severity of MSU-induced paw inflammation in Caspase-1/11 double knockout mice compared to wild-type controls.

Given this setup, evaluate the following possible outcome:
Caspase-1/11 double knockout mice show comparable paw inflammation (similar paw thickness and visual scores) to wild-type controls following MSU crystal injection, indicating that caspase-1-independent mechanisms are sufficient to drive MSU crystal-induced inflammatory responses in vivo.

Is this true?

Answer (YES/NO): NO